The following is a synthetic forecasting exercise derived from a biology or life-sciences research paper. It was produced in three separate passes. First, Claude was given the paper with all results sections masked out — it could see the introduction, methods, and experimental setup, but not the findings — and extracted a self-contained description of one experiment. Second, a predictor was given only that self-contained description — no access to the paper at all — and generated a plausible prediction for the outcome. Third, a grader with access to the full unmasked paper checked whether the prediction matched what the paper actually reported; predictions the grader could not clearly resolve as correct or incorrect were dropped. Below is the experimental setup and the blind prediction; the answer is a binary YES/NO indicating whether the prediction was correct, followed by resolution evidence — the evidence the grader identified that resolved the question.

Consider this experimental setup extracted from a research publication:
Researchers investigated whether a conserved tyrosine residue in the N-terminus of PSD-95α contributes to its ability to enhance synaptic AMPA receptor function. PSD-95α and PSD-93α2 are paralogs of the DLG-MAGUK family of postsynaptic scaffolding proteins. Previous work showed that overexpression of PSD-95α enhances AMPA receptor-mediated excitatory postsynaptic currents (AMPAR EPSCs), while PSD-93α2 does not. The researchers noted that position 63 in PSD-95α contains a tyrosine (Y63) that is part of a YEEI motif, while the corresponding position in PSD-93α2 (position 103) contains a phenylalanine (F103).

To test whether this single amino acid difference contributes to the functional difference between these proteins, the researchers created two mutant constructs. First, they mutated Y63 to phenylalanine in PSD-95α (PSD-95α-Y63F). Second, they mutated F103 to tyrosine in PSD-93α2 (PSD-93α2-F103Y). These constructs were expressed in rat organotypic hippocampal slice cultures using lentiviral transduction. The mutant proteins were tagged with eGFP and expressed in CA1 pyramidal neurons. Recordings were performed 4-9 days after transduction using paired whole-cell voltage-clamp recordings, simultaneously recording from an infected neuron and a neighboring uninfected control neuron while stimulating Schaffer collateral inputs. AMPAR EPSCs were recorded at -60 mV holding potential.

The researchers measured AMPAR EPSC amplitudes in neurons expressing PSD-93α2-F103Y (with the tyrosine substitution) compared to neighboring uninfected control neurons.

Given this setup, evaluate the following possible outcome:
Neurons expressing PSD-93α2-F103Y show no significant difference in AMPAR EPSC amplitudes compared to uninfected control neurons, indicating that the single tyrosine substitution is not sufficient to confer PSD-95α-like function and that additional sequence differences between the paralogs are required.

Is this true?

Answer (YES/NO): NO